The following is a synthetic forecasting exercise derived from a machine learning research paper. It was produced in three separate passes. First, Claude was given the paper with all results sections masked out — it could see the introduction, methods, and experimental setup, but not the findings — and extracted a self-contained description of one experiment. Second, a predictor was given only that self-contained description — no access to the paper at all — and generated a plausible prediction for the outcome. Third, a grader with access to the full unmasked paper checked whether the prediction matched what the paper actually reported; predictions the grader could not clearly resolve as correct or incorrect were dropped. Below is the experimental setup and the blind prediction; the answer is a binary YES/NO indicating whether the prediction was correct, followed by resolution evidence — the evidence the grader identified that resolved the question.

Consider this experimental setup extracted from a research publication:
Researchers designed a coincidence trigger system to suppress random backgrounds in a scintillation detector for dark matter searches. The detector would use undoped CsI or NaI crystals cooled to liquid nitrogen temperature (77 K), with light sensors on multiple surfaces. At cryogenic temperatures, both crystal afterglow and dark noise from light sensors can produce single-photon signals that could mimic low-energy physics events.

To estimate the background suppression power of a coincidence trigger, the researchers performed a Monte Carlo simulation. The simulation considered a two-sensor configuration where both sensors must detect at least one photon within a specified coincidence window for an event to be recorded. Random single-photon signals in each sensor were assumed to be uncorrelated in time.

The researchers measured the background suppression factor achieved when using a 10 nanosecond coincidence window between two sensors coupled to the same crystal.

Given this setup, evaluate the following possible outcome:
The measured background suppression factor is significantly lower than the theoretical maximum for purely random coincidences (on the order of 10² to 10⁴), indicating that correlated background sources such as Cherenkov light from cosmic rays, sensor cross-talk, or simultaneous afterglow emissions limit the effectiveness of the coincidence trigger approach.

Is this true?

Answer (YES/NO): NO